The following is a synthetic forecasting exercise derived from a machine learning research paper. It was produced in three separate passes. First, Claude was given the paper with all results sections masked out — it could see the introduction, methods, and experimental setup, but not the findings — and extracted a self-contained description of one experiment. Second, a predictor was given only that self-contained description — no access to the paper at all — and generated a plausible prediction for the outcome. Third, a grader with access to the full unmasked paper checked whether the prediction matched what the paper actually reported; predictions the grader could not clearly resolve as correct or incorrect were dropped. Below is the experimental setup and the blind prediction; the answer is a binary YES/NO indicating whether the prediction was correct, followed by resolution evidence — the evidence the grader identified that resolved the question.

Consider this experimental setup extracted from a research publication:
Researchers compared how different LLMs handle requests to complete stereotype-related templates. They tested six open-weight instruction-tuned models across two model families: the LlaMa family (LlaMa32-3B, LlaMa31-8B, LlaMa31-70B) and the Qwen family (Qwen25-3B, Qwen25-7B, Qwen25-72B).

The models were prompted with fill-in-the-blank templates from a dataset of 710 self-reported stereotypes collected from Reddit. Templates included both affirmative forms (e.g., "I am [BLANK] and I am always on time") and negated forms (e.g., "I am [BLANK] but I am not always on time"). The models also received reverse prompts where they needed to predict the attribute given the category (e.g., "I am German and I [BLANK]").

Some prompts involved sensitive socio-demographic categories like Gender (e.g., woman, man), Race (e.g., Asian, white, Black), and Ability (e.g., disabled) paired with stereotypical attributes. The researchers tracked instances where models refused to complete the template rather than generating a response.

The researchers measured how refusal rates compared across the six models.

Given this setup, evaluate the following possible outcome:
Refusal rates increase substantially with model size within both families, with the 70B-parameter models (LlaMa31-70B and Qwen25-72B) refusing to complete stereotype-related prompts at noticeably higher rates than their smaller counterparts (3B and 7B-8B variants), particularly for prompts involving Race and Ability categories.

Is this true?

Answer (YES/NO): NO